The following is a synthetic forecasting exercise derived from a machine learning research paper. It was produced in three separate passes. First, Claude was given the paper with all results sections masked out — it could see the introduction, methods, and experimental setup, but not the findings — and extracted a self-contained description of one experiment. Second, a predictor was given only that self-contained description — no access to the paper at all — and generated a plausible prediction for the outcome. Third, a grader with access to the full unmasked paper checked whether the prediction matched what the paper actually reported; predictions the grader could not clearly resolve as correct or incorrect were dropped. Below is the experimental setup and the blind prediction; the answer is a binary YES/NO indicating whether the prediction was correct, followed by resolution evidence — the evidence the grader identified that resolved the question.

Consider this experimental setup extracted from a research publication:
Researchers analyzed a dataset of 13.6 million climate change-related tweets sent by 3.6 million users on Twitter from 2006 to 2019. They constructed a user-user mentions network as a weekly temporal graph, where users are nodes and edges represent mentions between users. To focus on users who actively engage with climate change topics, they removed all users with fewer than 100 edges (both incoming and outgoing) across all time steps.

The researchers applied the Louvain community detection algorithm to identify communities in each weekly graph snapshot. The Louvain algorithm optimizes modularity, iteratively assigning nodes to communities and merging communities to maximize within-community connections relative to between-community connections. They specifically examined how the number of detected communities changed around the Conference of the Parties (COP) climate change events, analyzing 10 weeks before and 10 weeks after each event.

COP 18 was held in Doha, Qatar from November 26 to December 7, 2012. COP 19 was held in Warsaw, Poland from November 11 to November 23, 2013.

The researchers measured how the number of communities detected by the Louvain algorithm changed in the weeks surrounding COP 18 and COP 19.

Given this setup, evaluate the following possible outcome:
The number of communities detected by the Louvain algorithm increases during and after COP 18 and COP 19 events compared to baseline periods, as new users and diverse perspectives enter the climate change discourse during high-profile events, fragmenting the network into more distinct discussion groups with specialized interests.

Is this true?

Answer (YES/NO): NO